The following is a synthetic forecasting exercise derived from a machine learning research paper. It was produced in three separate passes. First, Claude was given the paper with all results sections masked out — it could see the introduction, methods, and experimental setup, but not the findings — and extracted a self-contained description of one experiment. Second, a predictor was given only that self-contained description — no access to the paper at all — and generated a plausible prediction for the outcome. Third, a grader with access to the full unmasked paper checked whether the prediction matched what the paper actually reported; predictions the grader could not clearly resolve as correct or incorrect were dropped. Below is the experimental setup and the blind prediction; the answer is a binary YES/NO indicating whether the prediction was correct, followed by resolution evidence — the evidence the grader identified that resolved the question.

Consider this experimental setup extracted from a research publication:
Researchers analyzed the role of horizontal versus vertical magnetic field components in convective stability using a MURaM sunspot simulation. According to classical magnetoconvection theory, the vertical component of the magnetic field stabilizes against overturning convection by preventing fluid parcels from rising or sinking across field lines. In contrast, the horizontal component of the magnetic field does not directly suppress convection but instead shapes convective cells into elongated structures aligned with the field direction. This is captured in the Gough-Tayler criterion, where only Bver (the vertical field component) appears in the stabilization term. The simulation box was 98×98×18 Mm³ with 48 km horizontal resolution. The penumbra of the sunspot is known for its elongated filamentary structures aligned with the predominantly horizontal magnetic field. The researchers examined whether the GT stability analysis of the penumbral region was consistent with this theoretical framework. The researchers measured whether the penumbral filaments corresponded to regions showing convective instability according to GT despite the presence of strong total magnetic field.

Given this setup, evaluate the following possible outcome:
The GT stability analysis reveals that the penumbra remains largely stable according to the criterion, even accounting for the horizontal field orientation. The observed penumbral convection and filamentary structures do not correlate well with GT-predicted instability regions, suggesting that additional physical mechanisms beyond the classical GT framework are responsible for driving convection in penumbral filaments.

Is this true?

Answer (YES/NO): NO